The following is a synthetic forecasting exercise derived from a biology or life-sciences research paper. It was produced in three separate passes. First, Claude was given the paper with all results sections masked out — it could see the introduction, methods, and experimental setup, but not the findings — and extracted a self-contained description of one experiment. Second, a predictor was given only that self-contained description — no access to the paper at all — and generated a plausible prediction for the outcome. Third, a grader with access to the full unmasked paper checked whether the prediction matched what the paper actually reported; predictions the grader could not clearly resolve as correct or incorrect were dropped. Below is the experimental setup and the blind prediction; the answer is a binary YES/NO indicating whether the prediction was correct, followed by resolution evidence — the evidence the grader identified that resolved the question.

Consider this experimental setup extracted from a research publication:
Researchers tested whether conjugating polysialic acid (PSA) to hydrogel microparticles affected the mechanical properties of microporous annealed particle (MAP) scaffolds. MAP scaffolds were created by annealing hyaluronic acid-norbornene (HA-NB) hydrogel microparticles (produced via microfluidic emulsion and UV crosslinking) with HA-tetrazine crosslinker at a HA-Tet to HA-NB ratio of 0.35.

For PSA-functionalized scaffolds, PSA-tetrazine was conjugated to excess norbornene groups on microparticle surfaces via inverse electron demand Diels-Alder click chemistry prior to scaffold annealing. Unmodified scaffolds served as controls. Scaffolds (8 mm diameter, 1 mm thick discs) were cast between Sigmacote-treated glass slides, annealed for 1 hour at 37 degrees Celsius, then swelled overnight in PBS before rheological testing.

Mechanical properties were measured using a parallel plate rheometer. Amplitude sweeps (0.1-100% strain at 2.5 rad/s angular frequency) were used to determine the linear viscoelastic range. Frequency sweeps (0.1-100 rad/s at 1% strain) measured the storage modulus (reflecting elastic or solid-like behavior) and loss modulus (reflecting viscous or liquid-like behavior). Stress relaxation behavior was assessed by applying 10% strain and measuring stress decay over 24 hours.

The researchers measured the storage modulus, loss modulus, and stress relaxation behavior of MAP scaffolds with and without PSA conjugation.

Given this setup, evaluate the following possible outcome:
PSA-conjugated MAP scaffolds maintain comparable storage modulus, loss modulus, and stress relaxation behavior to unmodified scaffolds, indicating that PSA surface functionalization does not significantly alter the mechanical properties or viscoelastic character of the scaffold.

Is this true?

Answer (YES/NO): NO